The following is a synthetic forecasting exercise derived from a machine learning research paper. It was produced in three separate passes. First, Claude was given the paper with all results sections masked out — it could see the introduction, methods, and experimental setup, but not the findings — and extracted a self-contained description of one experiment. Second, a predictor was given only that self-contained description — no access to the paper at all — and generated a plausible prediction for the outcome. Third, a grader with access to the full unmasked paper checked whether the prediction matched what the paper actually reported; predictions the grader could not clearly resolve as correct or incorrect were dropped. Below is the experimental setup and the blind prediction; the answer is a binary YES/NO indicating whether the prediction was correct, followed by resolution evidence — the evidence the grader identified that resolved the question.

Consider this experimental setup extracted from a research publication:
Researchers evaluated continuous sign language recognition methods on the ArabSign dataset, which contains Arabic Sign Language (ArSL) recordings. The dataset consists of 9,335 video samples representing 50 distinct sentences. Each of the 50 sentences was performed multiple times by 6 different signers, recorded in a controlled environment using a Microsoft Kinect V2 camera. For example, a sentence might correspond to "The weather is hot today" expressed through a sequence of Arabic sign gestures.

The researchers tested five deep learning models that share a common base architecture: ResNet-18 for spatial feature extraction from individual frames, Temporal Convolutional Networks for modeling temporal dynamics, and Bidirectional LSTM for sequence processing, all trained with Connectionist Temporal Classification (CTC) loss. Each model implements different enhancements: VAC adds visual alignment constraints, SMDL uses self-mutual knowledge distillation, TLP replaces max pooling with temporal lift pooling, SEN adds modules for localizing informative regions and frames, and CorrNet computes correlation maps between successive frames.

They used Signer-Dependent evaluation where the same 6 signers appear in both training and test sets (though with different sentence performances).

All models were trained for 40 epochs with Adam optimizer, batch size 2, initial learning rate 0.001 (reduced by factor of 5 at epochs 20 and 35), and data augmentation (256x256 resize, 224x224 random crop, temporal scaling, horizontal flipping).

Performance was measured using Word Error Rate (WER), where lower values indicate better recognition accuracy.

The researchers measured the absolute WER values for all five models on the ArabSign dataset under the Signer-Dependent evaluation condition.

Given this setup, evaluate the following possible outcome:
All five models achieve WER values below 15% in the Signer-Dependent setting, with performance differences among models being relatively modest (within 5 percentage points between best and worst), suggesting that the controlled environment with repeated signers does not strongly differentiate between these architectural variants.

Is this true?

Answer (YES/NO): YES